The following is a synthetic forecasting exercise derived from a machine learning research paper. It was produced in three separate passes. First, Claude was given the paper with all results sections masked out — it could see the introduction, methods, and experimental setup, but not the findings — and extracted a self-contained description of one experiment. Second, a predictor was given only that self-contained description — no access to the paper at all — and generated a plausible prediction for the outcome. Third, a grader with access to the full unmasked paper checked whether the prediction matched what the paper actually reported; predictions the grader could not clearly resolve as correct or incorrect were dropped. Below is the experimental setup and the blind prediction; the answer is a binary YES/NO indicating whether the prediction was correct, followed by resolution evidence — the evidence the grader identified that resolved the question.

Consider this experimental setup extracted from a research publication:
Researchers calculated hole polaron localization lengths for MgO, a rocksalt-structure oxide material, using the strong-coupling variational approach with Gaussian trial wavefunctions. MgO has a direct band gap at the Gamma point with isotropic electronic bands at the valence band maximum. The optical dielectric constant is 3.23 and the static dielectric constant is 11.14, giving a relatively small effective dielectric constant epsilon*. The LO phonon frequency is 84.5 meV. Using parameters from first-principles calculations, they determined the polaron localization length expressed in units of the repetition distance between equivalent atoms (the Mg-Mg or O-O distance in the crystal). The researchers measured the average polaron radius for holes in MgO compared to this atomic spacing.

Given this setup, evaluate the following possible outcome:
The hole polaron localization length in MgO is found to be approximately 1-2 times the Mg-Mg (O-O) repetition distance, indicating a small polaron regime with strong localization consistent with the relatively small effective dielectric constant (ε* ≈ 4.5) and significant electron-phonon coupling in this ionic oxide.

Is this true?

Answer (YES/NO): NO